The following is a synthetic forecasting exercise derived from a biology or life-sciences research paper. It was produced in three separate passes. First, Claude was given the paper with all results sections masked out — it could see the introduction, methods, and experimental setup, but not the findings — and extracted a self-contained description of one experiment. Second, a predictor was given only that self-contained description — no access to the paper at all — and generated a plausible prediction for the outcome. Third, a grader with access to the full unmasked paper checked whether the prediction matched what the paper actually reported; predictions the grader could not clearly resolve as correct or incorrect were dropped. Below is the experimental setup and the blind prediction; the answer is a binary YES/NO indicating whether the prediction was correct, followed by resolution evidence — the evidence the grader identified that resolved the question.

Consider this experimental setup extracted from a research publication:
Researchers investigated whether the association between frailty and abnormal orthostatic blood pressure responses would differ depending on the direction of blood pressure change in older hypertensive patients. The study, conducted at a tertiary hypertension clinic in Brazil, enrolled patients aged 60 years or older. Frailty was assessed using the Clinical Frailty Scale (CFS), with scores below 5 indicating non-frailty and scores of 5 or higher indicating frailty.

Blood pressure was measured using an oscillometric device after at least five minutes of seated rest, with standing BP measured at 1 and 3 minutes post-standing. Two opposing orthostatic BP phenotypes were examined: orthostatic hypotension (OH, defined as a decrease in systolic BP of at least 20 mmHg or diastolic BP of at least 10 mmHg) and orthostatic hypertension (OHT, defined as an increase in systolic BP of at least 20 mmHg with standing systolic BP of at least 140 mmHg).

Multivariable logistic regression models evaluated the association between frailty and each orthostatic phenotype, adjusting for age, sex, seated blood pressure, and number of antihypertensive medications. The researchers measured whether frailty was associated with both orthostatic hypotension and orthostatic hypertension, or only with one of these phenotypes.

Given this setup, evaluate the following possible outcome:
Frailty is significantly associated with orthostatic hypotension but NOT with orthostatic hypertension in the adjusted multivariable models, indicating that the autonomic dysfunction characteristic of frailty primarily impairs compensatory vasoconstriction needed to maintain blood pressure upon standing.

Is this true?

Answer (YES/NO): NO